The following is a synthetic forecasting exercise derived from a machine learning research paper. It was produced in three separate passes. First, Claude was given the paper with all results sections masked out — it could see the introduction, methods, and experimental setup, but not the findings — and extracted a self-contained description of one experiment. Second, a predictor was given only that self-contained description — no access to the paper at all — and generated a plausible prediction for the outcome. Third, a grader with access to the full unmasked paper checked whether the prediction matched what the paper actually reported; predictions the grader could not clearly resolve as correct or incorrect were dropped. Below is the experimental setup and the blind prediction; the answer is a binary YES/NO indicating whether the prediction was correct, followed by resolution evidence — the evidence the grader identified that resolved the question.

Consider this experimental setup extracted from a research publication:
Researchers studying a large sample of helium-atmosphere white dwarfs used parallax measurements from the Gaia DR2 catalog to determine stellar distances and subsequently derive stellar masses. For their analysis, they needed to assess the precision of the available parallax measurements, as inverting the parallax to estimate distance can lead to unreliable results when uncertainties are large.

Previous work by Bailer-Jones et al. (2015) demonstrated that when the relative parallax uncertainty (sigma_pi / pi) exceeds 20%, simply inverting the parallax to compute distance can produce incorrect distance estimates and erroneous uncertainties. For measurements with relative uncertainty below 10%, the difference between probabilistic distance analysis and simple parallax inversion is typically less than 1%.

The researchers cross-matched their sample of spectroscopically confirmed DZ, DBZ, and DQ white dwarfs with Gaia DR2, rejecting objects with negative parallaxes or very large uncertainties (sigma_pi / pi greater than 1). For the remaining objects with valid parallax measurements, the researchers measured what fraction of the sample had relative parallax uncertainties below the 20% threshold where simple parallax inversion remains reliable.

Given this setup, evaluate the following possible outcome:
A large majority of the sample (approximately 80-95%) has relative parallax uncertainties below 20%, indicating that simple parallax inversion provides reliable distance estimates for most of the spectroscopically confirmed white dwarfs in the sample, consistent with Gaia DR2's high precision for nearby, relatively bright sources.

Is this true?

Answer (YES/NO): YES